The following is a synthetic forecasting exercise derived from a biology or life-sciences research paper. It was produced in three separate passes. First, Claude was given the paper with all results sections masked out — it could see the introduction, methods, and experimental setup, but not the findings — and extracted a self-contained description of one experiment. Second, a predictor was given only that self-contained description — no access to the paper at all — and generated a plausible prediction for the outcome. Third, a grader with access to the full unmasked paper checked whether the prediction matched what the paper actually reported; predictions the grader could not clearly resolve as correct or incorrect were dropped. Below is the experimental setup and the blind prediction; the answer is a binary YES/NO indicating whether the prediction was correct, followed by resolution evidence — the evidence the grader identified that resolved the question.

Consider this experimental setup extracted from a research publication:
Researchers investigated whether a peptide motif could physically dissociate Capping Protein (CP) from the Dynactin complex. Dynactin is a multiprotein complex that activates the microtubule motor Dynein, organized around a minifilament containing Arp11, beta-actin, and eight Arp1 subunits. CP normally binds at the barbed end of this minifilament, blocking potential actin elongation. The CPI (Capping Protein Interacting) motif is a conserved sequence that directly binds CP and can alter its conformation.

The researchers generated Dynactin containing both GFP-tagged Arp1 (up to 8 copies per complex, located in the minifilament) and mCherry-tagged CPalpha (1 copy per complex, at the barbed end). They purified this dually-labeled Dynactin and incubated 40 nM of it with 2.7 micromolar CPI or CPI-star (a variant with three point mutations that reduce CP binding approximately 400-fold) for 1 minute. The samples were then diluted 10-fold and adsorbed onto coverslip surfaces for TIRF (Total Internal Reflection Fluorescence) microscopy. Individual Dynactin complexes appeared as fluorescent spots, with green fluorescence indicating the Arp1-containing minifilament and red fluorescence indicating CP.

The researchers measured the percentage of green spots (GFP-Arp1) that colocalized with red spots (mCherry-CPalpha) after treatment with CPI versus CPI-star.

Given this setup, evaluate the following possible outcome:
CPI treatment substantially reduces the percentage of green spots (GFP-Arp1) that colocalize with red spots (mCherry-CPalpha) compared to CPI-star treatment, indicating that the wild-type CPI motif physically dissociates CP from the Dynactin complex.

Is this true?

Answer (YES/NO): YES